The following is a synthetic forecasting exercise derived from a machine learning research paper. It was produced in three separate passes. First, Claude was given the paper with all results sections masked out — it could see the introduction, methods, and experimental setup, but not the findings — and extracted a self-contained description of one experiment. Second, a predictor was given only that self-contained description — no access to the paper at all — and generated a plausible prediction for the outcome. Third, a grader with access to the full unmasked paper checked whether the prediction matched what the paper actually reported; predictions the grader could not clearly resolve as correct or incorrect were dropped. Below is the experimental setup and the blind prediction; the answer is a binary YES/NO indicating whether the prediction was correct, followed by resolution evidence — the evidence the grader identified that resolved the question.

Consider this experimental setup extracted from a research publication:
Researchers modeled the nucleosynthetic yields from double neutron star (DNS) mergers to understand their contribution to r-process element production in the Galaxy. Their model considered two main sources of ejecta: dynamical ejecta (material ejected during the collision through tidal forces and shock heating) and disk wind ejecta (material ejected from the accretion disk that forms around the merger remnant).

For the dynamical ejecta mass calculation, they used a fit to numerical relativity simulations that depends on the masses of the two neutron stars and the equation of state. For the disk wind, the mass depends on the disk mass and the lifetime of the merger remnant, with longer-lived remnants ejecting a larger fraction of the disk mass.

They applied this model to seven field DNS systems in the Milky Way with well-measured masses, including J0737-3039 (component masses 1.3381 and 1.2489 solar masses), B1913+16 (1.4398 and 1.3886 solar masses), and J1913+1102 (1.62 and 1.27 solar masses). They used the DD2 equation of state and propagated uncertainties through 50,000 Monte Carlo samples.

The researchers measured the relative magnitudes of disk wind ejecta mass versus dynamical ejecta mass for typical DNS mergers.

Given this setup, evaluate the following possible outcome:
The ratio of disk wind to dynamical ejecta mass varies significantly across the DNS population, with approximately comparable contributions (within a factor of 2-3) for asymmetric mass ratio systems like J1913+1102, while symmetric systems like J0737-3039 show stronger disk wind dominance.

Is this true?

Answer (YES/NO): NO